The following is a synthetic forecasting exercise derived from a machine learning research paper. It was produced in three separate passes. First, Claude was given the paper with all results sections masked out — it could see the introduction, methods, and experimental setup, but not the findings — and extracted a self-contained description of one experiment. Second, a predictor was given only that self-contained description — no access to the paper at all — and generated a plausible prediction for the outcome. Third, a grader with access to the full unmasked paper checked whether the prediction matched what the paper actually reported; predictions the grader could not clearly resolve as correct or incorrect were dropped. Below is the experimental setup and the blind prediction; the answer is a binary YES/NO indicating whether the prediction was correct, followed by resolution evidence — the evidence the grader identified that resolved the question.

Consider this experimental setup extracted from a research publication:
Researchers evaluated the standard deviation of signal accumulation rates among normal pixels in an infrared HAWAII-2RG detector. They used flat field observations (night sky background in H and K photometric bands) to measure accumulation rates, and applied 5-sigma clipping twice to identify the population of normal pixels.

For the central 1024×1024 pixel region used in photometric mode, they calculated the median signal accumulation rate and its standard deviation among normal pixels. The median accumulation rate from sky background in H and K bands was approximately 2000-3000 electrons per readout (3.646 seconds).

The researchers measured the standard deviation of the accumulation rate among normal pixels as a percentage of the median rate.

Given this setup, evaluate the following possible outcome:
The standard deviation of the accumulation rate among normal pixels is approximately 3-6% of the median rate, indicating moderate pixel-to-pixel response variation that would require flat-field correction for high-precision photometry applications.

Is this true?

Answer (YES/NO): NO